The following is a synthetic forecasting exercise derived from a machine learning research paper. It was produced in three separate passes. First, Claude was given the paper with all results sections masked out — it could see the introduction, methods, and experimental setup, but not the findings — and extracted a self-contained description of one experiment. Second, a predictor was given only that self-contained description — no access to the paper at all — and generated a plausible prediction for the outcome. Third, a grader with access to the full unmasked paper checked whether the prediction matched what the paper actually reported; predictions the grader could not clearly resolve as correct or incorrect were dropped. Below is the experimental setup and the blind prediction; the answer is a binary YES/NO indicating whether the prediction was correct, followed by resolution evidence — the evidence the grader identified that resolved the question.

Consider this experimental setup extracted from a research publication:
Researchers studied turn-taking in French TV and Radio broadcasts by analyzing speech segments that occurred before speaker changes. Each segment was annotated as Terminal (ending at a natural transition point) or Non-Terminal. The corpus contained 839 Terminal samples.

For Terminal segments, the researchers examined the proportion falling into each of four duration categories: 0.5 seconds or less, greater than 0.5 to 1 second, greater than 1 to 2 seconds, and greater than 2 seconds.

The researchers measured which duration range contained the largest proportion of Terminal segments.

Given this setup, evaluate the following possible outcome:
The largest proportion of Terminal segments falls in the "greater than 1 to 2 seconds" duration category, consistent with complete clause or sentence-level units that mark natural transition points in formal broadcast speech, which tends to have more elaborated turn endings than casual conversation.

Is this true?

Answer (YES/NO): YES